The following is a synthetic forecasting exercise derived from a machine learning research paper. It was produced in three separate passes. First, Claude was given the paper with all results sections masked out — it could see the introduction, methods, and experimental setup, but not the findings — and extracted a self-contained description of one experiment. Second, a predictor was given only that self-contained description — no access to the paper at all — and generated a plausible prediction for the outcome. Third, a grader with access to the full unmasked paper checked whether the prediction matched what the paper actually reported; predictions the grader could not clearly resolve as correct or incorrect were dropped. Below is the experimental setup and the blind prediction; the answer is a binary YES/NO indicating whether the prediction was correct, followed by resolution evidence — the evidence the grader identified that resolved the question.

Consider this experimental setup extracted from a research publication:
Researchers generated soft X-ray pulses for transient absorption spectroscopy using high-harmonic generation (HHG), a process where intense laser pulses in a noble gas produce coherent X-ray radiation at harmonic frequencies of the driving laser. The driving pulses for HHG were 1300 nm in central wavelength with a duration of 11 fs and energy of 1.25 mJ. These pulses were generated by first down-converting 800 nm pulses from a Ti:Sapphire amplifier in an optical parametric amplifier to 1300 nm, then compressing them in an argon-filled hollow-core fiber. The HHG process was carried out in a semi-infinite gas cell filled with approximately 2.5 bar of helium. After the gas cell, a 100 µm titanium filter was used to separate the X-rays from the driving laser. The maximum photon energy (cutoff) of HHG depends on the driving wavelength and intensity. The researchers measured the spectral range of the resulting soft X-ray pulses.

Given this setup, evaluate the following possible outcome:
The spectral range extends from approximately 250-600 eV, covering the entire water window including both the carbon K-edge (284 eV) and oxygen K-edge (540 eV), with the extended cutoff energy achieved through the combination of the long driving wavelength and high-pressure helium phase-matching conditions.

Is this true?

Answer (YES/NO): NO